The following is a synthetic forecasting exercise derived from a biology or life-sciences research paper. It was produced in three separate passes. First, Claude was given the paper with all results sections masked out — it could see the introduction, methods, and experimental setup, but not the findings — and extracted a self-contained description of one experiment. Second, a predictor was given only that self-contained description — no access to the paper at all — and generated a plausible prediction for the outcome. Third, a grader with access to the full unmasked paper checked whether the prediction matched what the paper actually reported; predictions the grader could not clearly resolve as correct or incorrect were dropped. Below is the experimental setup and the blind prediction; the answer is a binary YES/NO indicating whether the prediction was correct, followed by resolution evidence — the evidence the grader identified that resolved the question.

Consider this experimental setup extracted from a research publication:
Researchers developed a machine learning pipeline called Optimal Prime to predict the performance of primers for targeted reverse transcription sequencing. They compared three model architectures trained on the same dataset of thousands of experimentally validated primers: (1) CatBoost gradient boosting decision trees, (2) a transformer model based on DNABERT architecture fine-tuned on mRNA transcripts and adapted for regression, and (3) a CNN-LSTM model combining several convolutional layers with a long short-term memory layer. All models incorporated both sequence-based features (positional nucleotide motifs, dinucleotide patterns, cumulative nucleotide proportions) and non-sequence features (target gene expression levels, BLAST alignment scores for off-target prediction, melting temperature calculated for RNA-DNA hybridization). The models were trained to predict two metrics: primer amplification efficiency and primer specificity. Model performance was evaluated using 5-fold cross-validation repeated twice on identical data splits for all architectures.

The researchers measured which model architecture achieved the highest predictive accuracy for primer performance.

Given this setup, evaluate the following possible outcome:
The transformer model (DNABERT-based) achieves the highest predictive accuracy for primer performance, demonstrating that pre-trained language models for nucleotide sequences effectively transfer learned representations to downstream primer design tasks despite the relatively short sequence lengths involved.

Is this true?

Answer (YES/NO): NO